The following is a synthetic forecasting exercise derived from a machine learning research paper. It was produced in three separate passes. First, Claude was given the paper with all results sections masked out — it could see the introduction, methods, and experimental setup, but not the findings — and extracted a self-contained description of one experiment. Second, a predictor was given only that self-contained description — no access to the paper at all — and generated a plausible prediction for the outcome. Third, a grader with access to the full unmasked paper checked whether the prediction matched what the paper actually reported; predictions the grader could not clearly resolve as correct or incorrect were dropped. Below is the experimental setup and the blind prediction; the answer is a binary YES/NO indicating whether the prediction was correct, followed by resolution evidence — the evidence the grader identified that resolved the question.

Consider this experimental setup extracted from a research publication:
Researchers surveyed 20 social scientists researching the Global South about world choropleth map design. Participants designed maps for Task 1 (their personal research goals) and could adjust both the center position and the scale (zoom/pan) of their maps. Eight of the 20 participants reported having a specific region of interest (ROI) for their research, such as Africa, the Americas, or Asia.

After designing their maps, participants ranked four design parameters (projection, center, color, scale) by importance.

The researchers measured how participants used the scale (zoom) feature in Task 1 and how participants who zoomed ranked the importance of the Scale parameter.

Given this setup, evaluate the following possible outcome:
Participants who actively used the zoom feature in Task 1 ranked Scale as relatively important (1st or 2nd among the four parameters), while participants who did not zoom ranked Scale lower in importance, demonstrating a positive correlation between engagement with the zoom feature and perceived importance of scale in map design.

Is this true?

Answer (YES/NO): YES